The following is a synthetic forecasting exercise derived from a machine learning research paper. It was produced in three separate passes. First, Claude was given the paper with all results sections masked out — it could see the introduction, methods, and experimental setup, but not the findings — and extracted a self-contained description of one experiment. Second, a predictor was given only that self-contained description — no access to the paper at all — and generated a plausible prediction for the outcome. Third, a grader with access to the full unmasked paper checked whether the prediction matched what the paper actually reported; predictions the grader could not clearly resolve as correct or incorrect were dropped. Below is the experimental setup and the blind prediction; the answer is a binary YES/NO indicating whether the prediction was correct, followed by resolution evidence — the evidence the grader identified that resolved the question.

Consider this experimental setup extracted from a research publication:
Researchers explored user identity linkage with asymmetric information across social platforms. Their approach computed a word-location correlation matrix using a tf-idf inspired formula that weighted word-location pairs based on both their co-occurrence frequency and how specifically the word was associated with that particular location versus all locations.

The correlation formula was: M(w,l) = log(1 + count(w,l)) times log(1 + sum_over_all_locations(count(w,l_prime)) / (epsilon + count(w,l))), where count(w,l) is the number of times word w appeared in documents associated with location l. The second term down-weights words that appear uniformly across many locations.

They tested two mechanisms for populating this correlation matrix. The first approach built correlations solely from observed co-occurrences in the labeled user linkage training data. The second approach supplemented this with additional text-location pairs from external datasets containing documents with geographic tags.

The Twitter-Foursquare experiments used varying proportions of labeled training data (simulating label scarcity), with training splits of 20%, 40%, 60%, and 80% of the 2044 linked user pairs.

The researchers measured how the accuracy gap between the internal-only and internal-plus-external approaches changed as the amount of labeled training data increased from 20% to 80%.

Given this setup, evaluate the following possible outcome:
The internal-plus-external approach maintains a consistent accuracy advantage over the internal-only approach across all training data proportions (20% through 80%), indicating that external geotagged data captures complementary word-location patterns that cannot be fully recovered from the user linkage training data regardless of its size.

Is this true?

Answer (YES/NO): NO